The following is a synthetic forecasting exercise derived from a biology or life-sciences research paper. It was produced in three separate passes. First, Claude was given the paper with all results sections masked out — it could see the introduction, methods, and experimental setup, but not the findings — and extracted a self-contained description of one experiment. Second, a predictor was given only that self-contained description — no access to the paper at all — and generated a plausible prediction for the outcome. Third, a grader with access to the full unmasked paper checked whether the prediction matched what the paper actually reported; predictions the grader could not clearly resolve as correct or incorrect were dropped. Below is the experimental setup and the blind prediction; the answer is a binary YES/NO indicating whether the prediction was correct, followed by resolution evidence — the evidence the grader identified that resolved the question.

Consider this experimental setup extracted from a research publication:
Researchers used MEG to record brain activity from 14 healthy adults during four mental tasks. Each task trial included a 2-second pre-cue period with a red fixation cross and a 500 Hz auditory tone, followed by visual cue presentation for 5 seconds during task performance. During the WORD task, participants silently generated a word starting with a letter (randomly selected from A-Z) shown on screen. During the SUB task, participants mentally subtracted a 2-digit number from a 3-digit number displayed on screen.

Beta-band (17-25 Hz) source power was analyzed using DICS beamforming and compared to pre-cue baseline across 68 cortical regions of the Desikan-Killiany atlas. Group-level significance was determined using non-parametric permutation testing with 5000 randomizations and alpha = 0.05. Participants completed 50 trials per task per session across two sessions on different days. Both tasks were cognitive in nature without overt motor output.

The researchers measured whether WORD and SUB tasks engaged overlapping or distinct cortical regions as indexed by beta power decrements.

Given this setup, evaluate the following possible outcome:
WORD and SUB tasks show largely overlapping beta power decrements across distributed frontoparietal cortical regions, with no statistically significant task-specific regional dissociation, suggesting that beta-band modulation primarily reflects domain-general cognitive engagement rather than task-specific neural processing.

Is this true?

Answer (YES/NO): NO